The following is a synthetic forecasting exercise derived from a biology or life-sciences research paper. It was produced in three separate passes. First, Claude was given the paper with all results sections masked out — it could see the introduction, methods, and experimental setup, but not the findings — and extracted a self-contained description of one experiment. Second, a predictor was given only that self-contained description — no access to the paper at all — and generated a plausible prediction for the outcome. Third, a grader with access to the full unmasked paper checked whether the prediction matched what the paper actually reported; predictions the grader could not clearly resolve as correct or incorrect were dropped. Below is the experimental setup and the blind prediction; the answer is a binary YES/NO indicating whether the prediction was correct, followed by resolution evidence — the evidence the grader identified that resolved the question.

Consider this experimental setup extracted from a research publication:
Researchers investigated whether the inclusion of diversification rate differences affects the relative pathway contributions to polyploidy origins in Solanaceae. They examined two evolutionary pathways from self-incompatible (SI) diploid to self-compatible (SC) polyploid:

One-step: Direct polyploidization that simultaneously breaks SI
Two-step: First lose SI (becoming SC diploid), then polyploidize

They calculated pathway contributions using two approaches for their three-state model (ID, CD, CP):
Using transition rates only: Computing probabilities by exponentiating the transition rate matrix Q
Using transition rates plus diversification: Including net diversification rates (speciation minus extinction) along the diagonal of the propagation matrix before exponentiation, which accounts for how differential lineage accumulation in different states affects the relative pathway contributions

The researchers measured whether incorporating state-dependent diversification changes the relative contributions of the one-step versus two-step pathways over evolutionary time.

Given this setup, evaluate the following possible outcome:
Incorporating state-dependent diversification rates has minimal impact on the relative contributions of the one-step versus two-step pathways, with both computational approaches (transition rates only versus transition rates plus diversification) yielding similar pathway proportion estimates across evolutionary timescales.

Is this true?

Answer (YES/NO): NO